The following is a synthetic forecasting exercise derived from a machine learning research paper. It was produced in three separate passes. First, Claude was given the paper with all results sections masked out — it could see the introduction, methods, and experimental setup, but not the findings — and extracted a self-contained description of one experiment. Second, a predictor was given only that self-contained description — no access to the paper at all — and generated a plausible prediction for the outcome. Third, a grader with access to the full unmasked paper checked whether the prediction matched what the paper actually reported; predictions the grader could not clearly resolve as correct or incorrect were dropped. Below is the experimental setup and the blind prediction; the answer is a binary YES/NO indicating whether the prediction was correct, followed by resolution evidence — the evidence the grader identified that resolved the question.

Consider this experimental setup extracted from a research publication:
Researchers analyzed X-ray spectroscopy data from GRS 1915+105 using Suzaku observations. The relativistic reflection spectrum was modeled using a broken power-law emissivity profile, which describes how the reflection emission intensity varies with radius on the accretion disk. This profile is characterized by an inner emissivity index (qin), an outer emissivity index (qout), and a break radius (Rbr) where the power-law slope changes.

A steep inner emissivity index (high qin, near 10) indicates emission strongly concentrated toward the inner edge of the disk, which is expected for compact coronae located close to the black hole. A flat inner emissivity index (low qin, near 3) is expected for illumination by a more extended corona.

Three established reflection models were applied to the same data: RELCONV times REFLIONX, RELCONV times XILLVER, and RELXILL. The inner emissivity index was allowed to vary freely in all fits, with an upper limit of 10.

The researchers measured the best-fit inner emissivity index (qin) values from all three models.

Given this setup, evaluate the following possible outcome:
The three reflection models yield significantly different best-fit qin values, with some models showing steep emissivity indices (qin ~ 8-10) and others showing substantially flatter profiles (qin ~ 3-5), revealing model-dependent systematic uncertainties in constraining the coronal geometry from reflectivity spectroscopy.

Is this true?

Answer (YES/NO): NO